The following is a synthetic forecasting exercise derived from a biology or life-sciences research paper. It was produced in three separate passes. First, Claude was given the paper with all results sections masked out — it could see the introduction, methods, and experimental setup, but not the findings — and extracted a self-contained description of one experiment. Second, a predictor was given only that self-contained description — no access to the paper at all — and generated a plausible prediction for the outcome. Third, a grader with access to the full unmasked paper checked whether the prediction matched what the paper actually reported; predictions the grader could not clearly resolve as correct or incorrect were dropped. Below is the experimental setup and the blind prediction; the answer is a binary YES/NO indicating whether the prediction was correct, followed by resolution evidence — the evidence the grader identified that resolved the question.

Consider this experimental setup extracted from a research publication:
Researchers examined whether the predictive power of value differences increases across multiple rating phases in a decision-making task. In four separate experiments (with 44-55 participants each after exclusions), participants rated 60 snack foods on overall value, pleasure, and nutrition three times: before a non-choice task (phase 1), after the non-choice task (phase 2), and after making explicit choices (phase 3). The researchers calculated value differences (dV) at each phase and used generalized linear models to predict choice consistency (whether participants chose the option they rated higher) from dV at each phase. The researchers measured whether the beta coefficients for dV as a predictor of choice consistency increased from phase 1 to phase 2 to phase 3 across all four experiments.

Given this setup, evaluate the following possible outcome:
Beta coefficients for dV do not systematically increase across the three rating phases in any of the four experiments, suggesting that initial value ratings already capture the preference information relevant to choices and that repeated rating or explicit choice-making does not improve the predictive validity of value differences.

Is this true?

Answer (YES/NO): NO